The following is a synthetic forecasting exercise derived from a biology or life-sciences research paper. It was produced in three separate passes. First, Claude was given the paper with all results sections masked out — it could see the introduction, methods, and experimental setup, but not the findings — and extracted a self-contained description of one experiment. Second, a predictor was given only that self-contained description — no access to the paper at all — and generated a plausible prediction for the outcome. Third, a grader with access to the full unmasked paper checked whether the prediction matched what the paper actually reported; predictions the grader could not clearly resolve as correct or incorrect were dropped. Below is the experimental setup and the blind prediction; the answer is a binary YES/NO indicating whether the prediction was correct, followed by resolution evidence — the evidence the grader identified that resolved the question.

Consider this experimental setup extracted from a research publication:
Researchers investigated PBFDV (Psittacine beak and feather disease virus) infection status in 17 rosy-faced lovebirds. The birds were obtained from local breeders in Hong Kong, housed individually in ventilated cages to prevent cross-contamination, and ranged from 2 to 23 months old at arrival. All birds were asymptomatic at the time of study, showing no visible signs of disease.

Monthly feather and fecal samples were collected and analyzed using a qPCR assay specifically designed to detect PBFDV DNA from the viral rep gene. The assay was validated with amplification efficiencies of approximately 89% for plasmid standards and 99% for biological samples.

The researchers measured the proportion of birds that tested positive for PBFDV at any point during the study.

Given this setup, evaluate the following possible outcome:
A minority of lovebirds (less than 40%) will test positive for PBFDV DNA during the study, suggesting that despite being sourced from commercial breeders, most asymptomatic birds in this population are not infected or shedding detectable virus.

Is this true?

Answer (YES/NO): NO